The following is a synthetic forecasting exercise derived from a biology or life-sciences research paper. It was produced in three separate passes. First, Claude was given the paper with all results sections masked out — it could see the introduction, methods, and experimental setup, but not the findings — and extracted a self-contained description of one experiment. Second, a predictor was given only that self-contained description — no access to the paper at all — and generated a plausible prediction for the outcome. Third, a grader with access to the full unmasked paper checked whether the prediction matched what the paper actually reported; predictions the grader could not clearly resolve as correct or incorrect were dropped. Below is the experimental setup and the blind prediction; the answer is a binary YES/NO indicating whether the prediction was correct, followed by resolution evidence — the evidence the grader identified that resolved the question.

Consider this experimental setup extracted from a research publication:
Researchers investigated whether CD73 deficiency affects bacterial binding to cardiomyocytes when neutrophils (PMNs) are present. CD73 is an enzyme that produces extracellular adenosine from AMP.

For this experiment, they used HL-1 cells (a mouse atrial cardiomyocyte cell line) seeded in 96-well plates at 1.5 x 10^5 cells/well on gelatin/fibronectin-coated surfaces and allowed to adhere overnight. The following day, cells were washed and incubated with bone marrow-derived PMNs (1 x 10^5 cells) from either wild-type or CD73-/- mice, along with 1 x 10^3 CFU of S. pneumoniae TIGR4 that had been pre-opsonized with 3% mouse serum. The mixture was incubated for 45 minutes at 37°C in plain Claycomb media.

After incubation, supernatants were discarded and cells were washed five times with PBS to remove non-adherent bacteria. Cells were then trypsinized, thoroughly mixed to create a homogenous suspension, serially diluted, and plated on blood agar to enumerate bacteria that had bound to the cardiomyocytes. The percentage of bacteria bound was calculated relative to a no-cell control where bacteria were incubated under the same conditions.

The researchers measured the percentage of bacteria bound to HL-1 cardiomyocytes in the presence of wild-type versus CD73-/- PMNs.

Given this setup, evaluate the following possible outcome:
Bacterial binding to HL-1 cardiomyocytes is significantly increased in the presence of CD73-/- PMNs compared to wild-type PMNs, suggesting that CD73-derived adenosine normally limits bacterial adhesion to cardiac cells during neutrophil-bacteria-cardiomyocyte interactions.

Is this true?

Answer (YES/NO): NO